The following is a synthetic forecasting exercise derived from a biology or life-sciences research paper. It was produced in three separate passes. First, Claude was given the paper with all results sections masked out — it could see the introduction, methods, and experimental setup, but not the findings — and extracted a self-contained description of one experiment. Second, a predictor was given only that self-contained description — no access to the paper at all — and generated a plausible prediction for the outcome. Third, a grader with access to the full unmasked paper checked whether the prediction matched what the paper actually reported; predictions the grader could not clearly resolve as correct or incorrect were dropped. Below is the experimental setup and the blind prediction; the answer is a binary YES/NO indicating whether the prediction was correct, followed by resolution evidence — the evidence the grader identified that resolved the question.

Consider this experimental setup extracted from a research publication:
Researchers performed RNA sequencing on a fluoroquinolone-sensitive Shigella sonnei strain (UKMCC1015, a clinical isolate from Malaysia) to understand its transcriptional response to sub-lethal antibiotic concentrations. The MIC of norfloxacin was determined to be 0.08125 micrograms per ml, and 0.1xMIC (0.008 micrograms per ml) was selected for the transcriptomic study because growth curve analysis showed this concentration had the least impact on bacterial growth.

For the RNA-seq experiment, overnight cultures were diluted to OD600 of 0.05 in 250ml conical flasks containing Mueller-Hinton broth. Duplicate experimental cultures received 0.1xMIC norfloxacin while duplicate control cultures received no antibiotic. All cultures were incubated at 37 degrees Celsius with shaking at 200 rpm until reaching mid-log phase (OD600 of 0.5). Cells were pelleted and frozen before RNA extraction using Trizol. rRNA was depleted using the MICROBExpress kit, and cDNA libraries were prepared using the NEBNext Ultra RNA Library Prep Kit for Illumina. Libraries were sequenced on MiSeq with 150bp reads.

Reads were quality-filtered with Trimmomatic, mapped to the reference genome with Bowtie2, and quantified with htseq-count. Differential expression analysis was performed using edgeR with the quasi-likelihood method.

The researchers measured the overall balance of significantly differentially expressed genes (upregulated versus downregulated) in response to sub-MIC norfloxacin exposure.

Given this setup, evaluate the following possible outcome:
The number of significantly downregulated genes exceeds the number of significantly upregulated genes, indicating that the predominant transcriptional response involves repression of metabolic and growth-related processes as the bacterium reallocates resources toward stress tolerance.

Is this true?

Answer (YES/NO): YES